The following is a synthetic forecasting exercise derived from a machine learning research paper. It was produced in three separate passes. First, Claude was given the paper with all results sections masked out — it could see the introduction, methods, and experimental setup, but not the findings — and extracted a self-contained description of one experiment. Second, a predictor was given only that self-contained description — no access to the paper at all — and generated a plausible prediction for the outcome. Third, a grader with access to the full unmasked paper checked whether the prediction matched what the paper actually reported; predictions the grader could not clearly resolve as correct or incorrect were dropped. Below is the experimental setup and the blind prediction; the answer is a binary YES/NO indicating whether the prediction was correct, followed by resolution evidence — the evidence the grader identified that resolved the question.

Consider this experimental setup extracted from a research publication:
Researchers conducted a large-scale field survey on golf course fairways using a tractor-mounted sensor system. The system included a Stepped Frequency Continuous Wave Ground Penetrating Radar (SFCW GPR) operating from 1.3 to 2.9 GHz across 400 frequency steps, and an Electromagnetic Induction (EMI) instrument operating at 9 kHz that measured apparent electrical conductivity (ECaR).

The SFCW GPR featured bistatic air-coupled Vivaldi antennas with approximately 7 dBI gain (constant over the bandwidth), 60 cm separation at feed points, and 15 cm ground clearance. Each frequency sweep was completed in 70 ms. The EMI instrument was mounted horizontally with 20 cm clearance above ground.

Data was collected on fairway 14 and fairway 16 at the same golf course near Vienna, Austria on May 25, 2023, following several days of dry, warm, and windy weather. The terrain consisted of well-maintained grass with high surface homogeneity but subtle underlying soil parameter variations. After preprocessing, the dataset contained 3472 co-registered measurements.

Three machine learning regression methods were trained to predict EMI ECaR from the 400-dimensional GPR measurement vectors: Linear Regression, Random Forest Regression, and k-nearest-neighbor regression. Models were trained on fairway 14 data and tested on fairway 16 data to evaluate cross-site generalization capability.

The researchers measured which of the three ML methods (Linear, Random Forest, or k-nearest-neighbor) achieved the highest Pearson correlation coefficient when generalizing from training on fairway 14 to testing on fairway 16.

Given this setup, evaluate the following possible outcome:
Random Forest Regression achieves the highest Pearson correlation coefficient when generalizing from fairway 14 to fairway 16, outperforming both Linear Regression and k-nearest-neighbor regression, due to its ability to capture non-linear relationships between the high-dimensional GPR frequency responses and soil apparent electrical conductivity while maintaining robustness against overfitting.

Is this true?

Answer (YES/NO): YES